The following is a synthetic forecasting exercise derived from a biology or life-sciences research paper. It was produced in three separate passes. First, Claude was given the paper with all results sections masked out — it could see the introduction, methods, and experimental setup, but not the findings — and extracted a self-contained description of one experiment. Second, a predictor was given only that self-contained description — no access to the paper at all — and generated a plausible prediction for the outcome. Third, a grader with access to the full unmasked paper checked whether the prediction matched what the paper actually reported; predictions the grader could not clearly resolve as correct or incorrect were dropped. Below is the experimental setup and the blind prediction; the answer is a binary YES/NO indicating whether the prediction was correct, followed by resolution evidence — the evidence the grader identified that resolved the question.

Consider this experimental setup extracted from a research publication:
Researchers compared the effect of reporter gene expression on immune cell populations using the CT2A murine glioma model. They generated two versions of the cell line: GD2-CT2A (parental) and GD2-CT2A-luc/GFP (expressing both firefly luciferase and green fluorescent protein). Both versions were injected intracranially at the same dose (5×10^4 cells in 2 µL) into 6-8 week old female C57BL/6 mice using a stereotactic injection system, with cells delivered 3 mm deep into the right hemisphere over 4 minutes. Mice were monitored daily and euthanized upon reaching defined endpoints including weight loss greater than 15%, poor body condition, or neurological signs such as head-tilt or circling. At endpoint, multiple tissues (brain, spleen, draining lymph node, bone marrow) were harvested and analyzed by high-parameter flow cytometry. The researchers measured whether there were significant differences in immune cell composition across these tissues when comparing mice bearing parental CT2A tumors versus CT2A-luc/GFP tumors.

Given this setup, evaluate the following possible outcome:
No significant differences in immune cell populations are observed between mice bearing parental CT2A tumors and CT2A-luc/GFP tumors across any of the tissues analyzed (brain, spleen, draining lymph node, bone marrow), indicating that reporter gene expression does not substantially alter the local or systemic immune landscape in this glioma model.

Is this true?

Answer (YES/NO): NO